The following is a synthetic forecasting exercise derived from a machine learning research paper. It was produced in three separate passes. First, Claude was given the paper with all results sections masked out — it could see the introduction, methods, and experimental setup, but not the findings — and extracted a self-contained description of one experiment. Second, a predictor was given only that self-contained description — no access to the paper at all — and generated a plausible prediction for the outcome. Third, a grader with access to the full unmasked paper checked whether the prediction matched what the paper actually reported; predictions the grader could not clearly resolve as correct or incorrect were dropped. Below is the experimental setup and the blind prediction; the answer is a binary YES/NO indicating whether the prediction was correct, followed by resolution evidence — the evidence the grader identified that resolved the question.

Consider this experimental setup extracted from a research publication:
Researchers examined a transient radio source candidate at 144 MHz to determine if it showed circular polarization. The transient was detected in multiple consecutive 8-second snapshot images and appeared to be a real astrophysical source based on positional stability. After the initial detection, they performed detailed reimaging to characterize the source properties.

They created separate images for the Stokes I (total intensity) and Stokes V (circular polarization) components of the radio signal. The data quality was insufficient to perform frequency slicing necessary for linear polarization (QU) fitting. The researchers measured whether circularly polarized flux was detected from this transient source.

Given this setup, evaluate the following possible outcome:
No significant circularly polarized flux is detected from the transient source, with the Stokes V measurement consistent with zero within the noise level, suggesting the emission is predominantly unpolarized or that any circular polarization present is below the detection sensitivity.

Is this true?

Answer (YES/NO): YES